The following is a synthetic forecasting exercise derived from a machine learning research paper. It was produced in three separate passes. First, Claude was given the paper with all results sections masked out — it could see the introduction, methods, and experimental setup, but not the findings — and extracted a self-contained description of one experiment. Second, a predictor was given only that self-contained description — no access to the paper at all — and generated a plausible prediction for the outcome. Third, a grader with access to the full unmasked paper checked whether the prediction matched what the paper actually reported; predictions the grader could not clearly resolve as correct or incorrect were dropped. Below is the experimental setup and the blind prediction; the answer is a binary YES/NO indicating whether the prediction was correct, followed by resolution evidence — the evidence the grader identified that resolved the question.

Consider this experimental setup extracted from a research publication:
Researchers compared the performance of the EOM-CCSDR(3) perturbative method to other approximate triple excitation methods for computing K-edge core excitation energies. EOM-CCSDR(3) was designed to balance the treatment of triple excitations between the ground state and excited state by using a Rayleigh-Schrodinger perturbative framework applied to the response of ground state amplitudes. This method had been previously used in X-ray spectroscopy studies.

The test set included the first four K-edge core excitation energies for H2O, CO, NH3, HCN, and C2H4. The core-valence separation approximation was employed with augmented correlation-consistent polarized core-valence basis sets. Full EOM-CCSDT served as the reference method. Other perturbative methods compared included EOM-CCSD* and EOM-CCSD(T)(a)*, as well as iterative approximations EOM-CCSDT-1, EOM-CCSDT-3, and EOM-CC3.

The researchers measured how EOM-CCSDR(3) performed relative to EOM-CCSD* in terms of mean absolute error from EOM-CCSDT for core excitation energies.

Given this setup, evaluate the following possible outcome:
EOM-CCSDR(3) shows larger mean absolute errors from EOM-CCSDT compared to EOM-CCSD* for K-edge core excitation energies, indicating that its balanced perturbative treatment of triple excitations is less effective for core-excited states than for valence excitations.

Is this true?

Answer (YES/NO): YES